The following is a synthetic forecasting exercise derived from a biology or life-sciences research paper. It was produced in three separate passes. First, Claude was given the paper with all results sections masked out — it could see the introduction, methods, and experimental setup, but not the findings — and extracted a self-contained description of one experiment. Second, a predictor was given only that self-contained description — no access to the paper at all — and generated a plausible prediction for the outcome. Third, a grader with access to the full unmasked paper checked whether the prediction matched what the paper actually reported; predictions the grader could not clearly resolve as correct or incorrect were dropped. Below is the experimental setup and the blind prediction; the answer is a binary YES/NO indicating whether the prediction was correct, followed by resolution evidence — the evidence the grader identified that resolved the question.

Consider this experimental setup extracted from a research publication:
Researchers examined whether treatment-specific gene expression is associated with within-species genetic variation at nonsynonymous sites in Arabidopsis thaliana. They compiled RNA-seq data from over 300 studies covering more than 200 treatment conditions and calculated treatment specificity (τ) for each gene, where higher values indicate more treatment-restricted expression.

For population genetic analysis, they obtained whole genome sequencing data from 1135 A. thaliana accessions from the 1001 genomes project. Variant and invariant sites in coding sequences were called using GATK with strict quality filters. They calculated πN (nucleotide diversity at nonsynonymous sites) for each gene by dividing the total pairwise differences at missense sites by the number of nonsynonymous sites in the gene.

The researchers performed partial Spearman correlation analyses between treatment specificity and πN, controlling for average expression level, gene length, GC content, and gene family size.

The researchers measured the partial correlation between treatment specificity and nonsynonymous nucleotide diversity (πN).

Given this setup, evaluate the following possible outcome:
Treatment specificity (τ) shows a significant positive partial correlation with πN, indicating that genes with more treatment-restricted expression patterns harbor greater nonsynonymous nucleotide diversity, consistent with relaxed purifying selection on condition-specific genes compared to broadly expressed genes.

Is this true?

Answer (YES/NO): YES